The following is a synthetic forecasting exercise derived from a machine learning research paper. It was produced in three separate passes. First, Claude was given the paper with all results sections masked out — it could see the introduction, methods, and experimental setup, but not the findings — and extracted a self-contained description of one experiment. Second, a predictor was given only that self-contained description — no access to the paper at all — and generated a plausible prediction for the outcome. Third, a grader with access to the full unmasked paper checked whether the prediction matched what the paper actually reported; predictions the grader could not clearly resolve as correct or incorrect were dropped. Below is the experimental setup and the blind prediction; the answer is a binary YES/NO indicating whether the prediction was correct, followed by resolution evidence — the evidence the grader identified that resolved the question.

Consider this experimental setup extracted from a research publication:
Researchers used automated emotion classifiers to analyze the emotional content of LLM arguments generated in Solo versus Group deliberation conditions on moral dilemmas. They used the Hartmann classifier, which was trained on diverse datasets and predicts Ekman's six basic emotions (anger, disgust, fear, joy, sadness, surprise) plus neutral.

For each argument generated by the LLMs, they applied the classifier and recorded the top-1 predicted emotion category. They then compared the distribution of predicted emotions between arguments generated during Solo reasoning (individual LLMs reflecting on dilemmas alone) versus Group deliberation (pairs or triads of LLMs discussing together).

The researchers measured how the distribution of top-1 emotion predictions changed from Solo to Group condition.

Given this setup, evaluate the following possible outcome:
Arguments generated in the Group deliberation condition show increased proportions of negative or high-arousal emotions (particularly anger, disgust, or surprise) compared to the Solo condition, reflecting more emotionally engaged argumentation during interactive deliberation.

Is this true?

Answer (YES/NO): NO